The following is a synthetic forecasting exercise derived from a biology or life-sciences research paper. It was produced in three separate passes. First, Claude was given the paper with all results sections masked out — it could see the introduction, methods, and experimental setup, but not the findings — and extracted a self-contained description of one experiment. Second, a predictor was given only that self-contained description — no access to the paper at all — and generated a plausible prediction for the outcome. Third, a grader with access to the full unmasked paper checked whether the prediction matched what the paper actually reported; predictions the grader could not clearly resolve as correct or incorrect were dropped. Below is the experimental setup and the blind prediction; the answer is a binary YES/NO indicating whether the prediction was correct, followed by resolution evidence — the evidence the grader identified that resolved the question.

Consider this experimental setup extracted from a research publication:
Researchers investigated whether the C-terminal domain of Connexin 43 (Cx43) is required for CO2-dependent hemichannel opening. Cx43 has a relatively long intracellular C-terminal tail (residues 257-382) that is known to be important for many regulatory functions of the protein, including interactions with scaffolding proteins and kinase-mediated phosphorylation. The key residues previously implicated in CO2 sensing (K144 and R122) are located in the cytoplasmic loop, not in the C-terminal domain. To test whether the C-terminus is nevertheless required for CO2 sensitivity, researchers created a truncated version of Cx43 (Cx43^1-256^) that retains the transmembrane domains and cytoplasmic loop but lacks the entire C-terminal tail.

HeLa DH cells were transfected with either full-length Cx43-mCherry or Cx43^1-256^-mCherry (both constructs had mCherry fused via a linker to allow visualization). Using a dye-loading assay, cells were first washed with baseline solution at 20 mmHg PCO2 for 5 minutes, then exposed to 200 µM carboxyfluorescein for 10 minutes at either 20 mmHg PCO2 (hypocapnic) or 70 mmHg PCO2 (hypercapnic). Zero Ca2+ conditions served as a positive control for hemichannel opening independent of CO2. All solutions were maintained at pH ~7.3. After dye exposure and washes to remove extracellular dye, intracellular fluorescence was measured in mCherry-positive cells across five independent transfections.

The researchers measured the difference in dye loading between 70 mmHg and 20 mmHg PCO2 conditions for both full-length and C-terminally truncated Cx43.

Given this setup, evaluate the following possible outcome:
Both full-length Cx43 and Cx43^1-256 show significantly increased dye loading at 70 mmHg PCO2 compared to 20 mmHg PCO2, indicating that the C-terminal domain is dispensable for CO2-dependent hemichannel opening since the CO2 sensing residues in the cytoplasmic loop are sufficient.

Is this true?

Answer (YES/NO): YES